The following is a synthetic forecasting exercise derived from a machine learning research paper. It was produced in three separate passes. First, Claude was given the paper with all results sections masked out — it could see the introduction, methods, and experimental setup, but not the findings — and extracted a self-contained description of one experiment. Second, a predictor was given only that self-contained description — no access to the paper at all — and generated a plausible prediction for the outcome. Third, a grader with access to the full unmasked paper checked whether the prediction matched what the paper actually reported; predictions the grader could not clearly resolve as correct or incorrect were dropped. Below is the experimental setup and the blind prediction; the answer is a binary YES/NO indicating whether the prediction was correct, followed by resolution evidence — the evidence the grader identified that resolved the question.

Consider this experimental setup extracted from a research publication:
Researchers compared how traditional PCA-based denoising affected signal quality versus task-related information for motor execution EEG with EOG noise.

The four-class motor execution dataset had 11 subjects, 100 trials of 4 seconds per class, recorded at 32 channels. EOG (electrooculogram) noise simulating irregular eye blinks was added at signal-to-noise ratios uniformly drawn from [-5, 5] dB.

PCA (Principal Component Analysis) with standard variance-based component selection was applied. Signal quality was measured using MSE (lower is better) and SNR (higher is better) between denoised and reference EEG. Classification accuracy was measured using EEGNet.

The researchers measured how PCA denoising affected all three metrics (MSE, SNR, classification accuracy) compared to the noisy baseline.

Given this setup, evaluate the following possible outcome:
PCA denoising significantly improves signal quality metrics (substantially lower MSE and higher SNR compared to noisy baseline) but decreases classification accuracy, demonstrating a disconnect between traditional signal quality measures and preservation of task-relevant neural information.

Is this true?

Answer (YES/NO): NO